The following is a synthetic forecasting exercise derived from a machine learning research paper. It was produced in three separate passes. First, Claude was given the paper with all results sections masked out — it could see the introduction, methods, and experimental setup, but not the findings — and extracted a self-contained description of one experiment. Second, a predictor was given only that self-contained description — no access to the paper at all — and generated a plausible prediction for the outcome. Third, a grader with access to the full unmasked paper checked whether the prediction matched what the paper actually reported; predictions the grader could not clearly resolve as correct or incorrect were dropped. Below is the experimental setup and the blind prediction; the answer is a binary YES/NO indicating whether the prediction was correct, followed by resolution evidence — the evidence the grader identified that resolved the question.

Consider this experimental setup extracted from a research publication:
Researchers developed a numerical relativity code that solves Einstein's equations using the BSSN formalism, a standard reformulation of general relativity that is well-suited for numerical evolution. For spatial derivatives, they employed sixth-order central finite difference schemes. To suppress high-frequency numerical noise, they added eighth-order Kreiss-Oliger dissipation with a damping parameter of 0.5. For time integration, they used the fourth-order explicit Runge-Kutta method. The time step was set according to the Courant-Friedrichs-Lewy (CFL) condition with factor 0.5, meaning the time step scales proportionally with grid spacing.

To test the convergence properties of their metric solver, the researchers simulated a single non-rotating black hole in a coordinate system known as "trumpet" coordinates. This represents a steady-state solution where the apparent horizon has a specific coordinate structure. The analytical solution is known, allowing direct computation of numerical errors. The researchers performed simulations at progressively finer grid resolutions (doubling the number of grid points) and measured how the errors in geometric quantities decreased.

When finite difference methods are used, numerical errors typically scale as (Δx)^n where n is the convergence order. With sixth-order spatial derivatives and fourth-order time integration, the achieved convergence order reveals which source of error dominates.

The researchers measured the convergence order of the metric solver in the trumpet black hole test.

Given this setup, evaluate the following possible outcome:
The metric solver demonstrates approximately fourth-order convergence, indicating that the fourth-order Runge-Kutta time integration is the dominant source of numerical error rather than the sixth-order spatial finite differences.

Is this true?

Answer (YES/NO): NO